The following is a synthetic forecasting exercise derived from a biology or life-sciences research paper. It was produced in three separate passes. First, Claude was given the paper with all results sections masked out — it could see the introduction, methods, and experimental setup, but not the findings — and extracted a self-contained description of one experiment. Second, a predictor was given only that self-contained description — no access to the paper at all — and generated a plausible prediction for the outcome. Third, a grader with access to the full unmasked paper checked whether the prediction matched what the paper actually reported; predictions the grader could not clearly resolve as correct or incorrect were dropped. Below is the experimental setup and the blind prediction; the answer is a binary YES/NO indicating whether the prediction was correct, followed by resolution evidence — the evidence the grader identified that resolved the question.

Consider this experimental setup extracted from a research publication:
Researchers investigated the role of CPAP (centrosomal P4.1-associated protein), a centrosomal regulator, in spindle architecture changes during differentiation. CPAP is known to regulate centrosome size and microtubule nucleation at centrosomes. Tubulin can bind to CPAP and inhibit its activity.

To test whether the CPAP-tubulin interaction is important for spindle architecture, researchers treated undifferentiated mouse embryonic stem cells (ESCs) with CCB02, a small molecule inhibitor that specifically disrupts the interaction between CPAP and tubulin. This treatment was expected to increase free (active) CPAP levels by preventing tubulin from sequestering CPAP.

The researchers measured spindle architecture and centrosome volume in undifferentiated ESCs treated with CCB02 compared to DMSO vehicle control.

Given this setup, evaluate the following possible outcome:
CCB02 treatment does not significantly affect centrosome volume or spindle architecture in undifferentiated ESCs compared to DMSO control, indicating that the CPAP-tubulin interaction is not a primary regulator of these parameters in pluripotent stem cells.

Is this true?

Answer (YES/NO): NO